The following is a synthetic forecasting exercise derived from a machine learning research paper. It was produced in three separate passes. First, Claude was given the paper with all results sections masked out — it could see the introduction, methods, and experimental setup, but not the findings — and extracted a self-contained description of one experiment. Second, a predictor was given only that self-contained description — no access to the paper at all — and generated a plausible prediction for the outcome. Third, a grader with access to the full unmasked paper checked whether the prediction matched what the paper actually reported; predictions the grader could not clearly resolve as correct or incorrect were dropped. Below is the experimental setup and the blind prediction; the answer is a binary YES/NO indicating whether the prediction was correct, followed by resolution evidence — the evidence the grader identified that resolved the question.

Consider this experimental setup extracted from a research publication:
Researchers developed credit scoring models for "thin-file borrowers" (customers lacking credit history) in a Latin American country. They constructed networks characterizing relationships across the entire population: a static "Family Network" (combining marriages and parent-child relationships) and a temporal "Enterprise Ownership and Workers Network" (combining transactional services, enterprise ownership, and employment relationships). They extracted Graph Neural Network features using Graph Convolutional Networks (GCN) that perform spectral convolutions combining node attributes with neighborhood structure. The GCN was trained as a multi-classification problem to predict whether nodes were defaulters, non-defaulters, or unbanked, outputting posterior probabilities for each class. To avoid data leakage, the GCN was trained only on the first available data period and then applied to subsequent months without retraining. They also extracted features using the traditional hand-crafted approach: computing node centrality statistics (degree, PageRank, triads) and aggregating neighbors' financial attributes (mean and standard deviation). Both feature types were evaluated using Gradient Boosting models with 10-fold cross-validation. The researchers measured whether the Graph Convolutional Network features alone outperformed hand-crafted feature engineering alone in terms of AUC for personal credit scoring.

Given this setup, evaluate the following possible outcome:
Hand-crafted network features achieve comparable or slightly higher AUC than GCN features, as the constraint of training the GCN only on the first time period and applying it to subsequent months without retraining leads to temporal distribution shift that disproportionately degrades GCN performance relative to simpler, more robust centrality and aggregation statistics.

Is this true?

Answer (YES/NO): NO